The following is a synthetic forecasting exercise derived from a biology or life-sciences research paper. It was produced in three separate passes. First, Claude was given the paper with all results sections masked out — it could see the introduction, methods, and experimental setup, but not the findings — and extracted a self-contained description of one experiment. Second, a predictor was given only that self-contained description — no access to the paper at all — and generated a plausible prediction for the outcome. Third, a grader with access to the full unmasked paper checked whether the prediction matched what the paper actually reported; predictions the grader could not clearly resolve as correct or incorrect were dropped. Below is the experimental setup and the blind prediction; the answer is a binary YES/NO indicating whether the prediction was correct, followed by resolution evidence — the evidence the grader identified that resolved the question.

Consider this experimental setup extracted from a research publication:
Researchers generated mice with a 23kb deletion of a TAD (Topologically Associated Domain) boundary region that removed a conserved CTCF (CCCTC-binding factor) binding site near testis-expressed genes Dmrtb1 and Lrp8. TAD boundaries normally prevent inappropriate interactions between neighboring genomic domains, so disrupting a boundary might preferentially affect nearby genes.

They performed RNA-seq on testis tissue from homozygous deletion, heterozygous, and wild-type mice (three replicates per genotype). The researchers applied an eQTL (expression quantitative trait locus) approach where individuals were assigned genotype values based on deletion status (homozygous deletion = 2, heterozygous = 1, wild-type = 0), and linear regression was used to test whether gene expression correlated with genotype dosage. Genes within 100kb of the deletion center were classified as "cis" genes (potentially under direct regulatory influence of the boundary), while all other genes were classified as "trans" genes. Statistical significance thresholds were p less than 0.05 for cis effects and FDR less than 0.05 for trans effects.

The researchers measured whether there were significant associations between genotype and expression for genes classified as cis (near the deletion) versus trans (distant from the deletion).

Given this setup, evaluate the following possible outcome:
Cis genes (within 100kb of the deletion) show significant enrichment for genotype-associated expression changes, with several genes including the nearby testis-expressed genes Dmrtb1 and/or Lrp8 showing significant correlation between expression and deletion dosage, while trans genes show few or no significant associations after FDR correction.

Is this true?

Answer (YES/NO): NO